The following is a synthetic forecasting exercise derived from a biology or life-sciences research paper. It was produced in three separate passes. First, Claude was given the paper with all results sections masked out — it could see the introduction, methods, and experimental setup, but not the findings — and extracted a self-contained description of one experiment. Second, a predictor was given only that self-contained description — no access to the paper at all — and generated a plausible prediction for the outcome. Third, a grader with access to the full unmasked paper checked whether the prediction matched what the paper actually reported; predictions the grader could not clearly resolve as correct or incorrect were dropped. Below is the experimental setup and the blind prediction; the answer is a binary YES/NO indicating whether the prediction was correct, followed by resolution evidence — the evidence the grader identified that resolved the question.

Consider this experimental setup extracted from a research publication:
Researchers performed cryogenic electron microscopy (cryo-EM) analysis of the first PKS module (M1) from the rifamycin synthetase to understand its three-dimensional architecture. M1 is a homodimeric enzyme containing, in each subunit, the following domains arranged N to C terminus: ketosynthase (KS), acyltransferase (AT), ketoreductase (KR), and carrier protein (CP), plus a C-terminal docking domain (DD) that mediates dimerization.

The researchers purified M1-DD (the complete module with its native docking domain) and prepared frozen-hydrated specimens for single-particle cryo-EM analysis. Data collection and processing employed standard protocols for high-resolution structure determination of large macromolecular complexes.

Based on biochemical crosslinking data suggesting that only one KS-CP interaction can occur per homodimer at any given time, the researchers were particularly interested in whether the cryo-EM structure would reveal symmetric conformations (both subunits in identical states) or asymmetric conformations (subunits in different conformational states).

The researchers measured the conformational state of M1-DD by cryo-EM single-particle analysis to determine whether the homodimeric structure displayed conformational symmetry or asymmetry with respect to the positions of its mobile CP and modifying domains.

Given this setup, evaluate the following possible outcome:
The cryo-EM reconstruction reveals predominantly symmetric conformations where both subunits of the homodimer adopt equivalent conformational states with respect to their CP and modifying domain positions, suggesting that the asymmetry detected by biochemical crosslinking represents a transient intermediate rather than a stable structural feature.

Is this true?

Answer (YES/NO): NO